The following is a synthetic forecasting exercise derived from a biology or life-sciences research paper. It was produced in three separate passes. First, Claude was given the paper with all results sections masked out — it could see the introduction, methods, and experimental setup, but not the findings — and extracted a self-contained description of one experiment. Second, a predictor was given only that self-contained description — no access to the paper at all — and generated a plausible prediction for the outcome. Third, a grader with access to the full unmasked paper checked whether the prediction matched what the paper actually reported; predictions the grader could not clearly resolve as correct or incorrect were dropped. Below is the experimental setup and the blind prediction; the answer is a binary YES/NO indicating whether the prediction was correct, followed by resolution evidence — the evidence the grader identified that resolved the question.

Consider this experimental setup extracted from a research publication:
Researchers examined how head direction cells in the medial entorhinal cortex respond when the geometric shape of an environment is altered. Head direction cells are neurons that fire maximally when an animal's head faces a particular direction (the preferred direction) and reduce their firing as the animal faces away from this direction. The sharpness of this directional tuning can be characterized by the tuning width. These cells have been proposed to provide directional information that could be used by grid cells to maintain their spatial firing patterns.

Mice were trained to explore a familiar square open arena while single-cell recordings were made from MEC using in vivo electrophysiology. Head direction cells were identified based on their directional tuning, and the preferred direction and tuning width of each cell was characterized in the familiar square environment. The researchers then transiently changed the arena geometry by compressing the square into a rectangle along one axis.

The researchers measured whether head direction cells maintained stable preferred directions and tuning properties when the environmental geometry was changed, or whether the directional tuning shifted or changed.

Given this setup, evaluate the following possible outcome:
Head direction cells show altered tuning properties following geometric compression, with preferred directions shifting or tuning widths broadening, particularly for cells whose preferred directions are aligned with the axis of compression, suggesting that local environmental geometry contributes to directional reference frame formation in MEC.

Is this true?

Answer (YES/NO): NO